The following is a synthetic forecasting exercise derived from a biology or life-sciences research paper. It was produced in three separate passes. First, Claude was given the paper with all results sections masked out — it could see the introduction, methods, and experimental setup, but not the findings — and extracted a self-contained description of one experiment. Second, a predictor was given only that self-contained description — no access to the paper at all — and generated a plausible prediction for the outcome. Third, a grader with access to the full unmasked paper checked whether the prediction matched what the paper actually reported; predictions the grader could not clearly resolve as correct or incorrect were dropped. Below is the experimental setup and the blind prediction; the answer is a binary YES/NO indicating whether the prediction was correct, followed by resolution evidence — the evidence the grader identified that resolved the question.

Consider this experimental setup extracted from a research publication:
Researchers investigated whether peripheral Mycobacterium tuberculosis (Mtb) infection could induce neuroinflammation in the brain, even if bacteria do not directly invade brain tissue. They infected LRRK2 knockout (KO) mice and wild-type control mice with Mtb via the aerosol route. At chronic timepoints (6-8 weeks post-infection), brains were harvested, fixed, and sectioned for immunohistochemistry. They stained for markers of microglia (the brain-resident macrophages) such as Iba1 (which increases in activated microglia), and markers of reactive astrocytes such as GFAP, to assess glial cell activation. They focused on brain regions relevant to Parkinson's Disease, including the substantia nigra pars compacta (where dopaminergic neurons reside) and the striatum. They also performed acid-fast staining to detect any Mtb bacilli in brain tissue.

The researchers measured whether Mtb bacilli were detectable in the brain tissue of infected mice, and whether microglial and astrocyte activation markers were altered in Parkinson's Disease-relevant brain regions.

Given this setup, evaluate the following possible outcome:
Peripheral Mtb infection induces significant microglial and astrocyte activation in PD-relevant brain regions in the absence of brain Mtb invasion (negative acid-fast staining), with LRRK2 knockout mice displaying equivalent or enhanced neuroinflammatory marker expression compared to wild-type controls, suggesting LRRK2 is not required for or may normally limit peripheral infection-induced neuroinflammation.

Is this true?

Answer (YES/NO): NO